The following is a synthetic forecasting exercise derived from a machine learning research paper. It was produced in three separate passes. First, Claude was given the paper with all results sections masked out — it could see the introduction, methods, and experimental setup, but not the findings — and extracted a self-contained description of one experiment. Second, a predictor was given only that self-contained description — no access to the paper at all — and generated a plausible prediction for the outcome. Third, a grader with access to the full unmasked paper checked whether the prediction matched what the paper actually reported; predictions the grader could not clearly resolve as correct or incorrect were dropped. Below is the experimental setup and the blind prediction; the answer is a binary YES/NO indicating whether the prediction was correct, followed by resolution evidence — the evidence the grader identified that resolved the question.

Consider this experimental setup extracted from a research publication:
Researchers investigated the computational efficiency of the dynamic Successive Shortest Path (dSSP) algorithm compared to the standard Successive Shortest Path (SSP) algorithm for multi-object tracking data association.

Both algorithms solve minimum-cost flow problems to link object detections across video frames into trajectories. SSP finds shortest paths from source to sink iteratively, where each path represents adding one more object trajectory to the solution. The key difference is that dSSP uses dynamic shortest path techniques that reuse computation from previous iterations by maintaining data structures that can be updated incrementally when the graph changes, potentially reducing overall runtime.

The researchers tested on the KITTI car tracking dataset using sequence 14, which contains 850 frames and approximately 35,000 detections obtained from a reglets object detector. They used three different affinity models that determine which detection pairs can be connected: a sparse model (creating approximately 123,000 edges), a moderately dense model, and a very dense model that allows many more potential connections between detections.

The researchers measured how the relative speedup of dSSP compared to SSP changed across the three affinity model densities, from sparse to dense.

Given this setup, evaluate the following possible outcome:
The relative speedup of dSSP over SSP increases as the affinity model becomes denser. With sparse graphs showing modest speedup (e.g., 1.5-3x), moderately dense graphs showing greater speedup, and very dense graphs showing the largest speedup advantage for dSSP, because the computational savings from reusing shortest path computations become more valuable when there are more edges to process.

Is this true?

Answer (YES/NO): NO